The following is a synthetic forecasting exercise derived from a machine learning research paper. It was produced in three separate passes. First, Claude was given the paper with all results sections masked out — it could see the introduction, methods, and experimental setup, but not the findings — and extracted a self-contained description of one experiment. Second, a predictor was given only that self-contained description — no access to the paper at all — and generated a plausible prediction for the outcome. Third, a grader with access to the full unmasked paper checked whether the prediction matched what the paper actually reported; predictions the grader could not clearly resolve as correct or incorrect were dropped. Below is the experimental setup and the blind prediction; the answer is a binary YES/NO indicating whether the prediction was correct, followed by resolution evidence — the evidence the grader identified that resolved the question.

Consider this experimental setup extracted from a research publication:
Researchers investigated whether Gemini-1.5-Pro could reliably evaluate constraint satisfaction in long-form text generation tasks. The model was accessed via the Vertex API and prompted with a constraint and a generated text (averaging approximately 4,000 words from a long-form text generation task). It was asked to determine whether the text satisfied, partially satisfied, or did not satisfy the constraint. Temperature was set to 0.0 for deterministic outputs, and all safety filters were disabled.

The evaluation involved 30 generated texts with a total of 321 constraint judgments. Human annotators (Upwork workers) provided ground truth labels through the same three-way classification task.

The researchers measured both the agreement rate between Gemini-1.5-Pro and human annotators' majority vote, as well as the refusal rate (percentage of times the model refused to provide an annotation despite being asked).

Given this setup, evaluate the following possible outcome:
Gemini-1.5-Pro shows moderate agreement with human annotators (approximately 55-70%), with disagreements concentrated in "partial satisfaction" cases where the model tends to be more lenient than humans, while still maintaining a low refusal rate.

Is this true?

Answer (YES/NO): NO